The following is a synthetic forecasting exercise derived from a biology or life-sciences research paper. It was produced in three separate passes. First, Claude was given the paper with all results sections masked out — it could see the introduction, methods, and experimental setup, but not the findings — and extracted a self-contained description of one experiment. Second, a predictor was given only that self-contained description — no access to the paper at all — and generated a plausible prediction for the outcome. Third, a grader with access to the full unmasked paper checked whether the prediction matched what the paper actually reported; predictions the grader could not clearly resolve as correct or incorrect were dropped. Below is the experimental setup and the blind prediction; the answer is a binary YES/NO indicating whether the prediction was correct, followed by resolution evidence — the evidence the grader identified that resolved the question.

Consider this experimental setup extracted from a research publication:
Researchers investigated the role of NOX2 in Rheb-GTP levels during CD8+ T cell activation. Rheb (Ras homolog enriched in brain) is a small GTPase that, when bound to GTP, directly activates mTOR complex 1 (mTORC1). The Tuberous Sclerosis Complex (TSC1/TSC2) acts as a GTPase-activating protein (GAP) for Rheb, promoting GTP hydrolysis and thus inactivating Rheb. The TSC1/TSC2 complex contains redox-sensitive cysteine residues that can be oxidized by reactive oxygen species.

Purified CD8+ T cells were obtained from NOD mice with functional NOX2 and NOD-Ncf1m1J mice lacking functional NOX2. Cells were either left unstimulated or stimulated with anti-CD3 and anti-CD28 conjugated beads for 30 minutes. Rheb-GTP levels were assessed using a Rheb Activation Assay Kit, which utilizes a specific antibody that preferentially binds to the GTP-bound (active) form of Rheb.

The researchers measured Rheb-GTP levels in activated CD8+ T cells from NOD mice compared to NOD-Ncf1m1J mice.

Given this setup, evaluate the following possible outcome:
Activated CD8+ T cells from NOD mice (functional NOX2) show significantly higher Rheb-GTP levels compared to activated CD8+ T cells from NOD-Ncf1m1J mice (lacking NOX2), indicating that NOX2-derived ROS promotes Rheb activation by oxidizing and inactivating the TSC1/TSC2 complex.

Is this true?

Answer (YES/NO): YES